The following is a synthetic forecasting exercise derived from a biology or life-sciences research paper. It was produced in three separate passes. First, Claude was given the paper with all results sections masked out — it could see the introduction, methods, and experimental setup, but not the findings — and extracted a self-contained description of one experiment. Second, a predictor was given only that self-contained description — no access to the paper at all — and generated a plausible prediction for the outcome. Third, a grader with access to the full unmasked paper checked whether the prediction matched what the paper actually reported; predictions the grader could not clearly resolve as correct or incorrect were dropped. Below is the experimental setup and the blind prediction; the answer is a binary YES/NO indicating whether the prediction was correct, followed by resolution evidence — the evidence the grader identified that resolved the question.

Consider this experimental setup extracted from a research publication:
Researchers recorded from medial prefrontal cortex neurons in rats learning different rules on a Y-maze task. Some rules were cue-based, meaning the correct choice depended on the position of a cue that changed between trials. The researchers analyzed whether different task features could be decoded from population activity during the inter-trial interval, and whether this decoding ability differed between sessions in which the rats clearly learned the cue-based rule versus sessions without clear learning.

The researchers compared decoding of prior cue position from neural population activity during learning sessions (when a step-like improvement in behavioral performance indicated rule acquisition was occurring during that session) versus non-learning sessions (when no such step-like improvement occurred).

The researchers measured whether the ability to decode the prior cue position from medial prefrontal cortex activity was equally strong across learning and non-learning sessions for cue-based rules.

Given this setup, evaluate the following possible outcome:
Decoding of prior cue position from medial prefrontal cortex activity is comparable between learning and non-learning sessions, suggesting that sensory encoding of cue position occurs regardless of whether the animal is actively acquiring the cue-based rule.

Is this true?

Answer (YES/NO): NO